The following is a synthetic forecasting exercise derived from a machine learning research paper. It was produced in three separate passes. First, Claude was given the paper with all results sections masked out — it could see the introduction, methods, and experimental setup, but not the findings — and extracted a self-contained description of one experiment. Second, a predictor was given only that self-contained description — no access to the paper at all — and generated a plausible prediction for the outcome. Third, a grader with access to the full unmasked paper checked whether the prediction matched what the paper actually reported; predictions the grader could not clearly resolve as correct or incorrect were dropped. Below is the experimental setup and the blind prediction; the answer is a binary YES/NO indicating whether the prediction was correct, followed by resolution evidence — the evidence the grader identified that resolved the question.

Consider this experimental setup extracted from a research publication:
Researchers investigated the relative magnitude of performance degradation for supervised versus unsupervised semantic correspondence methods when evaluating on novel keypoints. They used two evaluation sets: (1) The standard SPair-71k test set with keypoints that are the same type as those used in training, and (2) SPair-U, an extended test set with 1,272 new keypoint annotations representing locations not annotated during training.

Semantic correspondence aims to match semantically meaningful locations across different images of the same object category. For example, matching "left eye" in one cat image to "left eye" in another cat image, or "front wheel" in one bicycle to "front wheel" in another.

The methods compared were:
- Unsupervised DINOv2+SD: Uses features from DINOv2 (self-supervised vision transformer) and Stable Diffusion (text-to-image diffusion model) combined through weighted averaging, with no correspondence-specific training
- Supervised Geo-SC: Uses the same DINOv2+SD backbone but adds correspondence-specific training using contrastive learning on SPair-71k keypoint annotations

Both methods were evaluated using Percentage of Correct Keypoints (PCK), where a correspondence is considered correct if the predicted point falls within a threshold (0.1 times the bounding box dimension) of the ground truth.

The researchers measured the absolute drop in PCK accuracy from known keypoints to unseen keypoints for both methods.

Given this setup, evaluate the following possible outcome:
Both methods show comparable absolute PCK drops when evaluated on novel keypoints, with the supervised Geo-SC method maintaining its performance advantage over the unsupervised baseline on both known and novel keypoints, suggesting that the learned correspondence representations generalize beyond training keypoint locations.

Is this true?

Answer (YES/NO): NO